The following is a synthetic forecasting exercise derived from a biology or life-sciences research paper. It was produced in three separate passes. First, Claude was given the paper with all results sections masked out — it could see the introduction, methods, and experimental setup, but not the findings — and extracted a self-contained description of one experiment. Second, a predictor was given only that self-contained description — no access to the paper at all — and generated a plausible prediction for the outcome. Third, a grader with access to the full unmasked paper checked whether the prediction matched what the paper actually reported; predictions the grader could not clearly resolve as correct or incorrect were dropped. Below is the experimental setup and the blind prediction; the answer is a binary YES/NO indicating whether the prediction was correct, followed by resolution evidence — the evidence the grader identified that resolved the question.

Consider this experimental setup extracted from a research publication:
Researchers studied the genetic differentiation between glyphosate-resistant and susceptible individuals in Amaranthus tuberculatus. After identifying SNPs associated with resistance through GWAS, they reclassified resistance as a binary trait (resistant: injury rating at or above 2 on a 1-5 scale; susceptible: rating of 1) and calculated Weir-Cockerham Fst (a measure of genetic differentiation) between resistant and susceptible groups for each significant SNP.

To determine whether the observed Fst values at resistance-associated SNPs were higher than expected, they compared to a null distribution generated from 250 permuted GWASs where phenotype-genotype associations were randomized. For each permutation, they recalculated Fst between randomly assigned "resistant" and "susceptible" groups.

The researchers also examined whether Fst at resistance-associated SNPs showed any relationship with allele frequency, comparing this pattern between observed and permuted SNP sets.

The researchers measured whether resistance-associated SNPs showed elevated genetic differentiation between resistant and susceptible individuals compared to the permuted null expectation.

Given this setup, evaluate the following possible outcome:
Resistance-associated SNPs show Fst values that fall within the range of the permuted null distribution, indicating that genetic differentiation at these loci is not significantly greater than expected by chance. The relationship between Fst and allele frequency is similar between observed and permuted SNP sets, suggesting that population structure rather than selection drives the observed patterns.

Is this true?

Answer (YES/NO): NO